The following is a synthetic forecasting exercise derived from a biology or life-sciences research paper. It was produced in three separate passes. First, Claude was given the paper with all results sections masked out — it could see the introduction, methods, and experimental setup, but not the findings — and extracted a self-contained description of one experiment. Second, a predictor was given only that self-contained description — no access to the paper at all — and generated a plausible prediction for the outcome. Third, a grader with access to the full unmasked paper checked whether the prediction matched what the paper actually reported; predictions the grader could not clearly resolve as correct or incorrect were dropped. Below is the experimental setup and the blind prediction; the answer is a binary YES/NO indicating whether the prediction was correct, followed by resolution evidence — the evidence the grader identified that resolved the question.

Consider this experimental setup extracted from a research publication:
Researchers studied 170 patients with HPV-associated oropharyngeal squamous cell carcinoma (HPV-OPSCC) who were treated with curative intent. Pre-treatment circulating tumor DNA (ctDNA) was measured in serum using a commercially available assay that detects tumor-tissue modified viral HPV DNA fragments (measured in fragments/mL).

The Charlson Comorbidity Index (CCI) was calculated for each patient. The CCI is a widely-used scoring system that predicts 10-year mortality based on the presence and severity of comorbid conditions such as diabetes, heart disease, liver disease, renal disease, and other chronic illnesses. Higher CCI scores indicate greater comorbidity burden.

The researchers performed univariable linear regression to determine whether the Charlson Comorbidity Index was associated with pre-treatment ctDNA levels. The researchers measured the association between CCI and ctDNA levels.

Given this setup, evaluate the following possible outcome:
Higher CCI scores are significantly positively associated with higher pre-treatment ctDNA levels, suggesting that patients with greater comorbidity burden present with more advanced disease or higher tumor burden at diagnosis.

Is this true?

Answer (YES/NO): NO